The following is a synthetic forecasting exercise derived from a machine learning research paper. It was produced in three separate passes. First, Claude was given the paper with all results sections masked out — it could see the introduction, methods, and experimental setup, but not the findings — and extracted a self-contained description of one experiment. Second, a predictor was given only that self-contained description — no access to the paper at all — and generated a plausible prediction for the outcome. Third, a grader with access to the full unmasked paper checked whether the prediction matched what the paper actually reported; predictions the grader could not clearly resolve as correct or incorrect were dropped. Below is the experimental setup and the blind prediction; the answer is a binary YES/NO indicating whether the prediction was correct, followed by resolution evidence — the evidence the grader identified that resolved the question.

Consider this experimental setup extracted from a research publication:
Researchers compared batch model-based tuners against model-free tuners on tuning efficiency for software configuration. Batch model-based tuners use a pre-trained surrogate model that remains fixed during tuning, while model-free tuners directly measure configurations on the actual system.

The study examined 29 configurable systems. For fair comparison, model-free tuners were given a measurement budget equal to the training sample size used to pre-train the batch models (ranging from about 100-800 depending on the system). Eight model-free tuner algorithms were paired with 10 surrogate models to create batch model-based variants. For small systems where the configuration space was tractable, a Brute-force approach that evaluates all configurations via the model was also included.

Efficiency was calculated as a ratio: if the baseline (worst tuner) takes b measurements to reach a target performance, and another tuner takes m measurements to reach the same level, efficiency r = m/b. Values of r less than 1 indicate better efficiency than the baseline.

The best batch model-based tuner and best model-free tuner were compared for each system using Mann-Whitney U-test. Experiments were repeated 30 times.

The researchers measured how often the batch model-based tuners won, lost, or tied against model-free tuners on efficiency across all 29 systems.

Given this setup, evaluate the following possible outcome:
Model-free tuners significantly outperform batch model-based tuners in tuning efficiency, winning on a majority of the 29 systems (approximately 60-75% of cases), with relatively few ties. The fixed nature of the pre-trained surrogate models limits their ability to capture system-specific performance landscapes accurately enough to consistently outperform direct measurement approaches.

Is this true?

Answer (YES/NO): NO